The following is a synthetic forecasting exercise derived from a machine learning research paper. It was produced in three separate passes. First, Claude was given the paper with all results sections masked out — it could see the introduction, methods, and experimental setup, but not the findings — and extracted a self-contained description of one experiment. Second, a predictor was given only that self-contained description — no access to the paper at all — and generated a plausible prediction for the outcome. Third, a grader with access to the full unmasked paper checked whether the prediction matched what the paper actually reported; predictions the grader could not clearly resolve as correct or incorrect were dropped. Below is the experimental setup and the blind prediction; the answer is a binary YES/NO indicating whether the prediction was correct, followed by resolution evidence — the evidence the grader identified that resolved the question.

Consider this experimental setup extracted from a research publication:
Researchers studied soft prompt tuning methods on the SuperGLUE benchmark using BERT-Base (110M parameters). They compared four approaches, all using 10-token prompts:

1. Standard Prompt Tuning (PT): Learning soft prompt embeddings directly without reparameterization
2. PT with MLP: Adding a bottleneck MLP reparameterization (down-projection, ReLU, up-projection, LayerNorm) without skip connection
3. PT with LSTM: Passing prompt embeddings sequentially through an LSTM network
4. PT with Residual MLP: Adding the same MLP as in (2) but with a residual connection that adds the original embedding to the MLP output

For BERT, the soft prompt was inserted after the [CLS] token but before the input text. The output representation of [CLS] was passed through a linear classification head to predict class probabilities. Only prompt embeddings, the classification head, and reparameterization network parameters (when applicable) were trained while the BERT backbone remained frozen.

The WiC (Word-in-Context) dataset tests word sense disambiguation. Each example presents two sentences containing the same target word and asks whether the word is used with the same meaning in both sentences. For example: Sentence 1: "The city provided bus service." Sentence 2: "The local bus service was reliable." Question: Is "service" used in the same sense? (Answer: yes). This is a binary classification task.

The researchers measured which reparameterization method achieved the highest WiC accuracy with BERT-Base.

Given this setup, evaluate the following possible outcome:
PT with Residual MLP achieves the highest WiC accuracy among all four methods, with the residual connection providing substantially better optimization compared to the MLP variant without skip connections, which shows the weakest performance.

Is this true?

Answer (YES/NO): NO